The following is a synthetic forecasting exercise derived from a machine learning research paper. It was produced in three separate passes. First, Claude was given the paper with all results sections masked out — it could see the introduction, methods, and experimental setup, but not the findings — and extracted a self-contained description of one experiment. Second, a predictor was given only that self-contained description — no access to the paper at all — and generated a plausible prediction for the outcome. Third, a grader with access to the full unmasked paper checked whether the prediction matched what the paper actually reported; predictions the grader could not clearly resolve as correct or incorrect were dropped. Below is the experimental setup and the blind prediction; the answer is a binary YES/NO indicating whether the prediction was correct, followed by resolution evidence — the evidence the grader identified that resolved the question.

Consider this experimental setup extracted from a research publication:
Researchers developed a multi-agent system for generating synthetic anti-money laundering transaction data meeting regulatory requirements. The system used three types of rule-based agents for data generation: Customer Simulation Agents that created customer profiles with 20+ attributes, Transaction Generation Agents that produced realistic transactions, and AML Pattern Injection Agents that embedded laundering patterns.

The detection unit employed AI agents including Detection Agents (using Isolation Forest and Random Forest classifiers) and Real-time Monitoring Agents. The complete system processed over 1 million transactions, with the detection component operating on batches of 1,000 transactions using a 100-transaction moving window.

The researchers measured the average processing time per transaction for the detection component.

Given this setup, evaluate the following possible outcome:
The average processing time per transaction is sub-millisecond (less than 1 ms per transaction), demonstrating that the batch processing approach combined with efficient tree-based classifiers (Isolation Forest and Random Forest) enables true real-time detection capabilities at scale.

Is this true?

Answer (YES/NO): YES